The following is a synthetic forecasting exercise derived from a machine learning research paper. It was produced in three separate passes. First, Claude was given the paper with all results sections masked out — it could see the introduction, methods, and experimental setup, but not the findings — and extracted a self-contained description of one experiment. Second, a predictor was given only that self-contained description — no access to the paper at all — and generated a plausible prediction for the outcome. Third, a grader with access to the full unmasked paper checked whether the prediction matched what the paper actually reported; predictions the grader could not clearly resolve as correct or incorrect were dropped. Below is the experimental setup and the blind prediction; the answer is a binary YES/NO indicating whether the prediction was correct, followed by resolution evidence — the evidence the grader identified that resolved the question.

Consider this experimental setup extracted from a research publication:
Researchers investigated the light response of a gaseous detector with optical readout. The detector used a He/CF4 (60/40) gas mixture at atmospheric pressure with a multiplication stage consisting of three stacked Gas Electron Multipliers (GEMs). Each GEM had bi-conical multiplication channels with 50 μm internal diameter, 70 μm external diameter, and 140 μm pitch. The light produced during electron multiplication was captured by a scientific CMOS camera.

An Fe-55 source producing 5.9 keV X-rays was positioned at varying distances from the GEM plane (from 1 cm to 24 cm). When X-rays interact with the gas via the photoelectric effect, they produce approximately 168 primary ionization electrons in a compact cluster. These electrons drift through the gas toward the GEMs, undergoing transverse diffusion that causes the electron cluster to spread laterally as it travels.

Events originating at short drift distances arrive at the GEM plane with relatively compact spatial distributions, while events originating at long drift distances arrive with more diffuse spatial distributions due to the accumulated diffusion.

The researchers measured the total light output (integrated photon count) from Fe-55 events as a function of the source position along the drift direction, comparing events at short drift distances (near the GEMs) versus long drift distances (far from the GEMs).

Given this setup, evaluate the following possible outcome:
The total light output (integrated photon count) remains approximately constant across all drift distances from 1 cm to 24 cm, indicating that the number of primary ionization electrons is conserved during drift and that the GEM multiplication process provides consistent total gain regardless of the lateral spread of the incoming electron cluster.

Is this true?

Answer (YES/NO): NO